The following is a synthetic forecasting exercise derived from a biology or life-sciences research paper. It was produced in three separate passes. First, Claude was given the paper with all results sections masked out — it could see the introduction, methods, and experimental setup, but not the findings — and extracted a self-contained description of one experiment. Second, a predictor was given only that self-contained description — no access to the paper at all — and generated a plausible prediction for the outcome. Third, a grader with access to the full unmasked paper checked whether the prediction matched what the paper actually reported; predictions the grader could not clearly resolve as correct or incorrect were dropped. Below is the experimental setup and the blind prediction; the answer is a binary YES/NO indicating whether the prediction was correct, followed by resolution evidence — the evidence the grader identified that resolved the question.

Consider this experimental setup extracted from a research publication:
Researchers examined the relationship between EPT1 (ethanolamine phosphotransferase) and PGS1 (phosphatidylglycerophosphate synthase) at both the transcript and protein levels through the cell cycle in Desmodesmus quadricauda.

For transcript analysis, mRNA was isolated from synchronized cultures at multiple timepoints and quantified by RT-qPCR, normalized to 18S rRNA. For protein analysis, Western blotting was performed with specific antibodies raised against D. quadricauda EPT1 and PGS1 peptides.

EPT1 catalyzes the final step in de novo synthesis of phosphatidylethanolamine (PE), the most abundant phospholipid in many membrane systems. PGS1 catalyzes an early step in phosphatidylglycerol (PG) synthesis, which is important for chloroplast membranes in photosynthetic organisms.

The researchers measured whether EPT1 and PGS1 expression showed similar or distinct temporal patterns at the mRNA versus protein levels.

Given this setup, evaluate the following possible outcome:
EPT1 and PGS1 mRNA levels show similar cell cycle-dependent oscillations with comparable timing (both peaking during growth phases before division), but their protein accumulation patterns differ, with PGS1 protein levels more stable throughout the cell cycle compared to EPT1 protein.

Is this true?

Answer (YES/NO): NO